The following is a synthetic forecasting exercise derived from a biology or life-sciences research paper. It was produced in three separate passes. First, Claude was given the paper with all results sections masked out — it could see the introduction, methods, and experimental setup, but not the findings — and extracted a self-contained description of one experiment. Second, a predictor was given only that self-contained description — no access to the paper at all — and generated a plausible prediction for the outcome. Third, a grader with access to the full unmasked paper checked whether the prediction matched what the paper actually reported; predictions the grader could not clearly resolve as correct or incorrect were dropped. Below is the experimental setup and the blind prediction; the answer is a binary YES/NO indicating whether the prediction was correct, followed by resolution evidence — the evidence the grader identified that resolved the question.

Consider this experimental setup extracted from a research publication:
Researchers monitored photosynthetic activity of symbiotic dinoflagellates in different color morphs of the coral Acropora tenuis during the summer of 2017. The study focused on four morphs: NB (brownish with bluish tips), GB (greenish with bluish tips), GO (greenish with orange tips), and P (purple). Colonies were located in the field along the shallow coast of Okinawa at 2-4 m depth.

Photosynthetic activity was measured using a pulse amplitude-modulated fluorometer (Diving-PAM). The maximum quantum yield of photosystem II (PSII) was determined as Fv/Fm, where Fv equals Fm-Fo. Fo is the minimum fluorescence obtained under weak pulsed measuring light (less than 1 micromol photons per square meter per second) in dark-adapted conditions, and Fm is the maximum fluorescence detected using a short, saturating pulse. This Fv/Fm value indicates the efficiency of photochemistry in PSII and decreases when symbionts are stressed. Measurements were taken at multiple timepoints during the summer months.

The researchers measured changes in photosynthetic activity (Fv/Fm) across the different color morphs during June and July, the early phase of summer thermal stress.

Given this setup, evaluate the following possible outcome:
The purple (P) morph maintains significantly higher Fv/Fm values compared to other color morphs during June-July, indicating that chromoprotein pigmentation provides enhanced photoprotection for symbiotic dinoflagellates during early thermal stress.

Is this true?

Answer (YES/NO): NO